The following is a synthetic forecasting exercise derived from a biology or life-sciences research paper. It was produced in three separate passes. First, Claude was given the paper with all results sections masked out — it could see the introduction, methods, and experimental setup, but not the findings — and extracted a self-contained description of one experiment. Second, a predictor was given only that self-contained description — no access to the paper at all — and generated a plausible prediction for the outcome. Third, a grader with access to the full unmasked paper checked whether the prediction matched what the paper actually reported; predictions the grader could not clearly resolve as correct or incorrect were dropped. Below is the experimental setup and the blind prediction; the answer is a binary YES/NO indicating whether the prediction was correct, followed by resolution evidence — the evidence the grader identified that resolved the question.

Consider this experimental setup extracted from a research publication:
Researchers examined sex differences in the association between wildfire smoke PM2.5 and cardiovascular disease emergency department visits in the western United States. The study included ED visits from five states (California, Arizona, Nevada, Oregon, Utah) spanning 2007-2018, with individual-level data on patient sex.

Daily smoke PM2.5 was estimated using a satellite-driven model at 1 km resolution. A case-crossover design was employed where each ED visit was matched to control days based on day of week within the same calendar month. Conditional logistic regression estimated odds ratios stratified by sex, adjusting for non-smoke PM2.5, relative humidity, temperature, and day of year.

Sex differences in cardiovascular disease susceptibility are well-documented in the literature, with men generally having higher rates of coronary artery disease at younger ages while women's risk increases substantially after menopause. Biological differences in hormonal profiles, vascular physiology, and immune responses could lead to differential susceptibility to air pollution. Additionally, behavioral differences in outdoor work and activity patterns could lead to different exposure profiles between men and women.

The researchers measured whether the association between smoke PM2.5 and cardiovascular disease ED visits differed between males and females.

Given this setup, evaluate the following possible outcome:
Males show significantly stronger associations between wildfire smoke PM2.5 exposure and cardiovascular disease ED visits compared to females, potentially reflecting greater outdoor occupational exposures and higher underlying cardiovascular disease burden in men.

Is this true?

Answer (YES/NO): NO